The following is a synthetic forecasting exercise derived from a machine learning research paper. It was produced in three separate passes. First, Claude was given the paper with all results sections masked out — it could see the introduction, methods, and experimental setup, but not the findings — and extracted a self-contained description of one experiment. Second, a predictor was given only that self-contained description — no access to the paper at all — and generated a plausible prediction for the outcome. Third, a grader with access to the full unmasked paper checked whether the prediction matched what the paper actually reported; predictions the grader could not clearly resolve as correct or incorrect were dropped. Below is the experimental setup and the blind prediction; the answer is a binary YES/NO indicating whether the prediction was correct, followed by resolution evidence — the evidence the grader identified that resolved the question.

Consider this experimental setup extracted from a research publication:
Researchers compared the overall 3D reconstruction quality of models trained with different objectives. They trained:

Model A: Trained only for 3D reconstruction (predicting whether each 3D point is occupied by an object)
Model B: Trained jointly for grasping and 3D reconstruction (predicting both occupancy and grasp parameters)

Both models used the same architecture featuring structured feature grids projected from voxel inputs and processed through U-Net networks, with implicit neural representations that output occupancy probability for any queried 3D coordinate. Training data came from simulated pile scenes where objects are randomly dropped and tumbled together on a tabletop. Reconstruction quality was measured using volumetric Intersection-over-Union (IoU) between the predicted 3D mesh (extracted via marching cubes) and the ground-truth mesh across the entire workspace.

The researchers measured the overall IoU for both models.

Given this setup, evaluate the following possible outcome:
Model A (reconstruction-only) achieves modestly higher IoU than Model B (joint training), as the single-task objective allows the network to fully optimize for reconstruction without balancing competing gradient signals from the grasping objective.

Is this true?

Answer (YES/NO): YES